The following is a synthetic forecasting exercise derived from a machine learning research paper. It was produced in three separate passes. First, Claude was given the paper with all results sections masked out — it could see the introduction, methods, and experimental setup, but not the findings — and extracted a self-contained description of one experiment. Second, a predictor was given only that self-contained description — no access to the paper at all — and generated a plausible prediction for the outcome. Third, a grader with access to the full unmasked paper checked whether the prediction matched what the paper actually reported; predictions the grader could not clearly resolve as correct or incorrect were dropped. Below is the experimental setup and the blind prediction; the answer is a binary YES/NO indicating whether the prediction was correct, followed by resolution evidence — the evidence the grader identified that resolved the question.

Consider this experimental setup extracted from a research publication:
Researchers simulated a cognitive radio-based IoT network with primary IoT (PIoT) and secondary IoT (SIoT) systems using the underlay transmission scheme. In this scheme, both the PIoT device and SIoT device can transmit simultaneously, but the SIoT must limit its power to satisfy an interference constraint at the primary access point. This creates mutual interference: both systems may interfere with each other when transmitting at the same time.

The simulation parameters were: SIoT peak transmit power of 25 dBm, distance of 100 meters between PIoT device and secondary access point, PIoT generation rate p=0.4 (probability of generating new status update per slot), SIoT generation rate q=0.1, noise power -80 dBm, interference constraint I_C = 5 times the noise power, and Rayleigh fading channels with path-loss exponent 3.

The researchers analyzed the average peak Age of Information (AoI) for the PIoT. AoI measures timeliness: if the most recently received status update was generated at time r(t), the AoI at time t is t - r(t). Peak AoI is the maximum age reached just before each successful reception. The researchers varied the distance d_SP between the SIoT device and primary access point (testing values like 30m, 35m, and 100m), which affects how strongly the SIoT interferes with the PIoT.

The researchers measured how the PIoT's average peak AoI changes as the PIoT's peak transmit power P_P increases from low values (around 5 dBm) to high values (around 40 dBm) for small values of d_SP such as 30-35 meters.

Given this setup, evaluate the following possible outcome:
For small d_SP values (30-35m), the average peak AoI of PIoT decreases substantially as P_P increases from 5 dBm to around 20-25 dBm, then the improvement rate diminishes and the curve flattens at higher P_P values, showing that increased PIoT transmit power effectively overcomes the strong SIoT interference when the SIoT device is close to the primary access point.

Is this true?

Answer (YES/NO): NO